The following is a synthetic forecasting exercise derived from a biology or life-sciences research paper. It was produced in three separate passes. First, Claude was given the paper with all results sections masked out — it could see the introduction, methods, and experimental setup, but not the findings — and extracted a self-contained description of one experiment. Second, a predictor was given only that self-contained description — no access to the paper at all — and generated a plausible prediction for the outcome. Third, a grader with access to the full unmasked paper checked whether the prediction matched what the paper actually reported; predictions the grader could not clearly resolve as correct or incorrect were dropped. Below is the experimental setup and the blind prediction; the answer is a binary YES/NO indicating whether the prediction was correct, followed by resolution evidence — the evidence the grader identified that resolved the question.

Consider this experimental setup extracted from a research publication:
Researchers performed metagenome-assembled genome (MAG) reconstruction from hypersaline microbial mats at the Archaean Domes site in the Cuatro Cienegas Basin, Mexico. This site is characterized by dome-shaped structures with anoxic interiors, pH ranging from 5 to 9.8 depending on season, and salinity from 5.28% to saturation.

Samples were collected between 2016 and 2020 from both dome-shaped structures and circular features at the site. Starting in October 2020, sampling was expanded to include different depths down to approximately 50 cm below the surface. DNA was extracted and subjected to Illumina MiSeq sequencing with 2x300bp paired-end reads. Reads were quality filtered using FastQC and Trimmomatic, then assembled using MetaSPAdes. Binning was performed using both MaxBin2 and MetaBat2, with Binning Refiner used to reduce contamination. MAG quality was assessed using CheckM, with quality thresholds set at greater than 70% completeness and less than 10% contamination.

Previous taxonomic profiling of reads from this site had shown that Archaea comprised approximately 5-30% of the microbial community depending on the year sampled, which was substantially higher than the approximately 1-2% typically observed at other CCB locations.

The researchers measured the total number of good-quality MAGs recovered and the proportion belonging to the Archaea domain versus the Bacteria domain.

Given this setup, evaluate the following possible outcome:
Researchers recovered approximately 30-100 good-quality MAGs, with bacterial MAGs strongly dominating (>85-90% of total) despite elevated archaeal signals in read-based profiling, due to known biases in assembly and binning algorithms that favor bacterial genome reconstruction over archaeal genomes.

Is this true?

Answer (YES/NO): NO